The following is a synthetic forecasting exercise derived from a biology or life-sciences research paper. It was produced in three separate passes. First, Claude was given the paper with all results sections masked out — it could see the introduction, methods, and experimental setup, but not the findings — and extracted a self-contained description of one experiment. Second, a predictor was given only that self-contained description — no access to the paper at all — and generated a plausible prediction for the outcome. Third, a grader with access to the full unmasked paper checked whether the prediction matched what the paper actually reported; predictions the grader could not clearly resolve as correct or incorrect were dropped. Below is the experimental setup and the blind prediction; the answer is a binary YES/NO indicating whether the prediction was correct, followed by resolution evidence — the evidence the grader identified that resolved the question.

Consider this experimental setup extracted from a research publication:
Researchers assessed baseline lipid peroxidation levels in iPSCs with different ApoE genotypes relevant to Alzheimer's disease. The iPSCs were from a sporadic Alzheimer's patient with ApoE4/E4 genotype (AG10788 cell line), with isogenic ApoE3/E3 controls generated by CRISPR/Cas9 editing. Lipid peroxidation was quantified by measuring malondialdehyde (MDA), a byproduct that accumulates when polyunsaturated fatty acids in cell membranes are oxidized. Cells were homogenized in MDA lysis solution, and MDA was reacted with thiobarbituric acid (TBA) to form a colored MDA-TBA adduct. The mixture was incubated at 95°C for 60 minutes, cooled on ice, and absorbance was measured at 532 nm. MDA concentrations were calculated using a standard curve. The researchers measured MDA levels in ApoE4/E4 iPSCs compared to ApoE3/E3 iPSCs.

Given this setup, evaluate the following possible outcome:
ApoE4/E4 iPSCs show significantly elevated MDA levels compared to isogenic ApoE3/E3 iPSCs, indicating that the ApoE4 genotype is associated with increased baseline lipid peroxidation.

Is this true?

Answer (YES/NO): YES